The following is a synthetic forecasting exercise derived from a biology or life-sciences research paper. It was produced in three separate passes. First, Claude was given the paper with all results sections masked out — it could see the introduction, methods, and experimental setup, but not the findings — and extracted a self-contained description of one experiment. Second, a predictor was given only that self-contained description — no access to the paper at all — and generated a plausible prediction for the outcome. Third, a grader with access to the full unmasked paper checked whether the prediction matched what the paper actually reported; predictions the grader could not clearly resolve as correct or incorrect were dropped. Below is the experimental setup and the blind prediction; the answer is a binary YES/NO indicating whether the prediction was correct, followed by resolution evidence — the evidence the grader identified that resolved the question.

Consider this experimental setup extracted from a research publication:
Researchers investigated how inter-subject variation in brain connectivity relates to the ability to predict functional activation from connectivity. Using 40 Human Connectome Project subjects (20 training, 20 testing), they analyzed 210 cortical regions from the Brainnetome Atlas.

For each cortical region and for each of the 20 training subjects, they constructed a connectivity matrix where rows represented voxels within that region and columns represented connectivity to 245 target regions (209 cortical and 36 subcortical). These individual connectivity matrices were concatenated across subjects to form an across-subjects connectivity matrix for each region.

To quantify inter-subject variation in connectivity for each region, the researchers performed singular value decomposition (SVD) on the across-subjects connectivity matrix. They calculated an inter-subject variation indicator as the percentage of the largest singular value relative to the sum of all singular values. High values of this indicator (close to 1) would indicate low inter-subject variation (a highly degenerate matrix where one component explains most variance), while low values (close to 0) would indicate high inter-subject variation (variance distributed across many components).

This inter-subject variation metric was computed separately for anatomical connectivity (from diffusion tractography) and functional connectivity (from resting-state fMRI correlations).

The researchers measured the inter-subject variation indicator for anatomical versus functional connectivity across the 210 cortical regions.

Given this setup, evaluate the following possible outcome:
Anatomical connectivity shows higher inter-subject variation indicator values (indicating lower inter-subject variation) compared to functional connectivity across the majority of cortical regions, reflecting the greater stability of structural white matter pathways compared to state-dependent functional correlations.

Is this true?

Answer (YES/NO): YES